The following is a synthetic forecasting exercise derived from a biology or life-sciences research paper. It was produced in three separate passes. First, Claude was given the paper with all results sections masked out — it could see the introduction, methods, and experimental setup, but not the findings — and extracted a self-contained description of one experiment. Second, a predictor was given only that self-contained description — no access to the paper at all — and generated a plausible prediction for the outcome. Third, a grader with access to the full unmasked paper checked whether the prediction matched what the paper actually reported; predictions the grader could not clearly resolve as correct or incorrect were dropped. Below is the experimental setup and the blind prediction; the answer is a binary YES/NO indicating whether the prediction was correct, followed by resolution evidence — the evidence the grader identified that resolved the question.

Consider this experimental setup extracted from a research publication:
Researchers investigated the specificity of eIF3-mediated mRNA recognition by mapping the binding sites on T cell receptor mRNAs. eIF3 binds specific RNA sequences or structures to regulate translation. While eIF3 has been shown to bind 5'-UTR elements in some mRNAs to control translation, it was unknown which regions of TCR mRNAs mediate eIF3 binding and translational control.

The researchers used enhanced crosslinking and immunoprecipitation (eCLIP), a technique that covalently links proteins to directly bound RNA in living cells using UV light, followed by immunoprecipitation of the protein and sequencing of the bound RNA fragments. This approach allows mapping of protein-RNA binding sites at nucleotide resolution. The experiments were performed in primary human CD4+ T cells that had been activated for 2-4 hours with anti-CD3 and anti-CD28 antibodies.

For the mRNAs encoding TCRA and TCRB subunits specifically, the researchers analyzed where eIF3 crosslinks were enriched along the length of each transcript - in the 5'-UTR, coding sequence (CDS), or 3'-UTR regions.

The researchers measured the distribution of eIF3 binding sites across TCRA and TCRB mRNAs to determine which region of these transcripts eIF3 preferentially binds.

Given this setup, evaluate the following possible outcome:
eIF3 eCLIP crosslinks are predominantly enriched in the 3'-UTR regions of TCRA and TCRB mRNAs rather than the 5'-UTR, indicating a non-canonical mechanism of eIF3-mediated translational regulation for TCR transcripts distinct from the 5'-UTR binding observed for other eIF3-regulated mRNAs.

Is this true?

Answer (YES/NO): NO